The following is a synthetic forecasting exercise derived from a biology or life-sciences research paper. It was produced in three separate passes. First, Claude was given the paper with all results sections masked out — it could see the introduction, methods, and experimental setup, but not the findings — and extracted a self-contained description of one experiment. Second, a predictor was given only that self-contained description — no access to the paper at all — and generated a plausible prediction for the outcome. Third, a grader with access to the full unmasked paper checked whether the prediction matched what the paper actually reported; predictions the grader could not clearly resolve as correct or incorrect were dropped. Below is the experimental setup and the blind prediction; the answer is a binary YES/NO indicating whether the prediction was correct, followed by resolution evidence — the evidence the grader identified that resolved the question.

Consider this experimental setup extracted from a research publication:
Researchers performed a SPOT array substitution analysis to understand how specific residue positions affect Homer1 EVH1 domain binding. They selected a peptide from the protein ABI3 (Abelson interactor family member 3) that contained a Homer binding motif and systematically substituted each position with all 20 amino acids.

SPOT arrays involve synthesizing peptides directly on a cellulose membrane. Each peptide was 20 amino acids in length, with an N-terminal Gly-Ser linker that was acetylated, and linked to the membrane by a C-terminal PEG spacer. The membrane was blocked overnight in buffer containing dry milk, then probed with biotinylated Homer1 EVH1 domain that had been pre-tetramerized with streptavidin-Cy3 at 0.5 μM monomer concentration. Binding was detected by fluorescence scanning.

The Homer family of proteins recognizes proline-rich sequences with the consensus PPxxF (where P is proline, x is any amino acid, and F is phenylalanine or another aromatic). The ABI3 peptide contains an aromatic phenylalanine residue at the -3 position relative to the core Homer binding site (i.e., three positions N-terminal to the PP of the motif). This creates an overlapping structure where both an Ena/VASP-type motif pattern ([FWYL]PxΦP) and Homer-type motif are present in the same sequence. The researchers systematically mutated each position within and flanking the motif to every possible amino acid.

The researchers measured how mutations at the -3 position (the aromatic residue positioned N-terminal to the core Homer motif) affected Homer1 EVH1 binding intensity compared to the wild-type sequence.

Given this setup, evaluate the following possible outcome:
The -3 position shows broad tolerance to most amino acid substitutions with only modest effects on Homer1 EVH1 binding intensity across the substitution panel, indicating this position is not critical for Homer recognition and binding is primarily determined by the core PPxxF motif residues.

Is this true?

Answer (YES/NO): YES